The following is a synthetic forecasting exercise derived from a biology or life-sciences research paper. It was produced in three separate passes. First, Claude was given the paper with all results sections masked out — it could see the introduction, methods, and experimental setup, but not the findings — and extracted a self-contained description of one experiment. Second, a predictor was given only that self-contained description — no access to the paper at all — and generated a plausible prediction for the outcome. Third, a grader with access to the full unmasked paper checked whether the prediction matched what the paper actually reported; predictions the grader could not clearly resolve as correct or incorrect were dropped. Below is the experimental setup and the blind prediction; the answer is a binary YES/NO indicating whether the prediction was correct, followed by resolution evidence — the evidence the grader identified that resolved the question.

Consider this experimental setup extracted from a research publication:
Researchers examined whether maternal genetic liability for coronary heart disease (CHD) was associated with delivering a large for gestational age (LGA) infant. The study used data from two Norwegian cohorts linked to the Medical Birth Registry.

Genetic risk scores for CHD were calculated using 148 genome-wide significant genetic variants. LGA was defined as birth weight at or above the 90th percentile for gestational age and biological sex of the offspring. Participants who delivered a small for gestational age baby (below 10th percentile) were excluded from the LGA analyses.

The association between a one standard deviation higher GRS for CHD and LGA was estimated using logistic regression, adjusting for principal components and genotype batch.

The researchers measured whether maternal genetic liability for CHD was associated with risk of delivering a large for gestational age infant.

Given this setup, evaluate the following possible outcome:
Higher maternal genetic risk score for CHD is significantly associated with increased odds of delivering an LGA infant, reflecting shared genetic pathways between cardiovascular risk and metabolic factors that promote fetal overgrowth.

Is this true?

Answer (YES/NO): NO